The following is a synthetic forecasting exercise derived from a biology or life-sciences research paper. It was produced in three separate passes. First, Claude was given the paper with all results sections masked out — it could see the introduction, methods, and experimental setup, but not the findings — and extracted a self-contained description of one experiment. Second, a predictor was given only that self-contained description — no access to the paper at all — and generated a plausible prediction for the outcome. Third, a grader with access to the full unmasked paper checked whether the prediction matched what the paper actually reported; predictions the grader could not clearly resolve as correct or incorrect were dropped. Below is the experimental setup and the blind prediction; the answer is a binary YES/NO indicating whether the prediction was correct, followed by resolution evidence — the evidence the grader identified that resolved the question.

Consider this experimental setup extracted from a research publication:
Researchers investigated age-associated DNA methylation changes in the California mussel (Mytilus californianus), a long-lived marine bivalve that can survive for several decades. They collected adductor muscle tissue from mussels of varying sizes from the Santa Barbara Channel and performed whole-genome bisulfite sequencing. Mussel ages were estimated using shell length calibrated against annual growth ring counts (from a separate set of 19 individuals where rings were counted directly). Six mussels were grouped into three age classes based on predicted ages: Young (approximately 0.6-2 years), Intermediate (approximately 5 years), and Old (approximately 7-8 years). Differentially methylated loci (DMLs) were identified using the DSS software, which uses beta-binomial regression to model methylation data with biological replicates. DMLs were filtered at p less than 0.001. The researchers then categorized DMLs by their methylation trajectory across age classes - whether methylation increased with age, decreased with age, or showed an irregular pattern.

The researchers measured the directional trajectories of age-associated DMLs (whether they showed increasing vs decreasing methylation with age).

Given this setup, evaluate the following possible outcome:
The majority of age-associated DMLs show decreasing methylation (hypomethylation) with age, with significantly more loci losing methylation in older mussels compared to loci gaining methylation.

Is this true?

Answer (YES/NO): NO